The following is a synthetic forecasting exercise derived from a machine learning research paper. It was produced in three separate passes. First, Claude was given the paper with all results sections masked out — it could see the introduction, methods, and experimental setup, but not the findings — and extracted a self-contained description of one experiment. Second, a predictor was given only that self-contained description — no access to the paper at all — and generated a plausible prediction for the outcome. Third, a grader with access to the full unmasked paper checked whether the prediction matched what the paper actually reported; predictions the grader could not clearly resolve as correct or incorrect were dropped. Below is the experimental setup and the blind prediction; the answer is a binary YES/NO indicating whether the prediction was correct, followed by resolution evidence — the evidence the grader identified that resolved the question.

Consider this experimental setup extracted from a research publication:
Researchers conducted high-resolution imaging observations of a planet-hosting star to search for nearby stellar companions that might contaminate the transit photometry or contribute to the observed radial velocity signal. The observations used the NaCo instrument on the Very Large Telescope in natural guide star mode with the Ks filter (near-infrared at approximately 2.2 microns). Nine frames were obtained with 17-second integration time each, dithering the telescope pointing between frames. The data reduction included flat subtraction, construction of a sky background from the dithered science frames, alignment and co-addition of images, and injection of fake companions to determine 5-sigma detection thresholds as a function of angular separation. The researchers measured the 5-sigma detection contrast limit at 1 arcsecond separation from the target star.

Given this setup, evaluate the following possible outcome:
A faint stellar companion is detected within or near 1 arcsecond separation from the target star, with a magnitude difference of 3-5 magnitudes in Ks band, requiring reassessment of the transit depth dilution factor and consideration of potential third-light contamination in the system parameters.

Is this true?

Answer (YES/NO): NO